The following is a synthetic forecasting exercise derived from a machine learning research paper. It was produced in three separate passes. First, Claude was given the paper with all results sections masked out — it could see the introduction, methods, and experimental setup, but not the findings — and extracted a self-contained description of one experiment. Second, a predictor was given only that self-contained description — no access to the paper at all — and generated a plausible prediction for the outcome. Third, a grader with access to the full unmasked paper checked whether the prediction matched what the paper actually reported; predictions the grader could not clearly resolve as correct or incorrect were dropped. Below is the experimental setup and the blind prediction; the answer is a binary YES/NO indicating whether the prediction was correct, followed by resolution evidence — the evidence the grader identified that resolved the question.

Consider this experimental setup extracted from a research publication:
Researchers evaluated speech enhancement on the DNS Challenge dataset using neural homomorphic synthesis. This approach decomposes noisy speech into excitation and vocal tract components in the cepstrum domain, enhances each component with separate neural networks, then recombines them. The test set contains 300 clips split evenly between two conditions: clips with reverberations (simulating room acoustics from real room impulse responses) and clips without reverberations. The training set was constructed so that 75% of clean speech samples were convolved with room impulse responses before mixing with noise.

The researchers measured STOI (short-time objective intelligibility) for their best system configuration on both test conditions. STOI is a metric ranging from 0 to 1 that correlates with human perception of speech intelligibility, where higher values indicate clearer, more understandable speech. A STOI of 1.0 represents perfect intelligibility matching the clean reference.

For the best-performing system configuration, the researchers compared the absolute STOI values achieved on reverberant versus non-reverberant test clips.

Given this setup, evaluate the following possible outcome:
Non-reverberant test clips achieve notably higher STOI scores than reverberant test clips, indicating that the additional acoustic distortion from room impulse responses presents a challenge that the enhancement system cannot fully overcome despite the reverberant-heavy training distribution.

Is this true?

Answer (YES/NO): YES